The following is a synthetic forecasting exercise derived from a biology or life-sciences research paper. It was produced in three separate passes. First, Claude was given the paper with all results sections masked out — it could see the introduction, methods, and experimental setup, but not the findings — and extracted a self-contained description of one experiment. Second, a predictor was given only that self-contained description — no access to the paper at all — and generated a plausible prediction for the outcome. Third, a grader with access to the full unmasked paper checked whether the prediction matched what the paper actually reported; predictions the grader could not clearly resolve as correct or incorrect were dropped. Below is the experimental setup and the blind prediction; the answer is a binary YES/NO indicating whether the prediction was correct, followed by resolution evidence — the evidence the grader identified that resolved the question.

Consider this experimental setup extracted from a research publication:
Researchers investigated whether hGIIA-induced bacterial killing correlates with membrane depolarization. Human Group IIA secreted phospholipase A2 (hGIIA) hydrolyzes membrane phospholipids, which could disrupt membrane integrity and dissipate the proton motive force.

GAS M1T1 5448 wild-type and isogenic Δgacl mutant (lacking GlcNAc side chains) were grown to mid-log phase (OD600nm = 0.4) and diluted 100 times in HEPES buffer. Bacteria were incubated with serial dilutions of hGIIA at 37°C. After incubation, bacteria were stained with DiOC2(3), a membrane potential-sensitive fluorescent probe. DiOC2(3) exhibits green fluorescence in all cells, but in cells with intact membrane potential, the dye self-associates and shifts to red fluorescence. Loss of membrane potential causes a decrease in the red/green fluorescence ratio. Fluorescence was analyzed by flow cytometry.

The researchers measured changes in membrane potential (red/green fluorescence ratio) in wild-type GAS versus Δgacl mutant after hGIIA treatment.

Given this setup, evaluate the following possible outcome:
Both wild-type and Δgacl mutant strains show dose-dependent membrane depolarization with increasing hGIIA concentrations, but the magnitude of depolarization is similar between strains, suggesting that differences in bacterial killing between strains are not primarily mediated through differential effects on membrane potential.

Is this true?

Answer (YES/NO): NO